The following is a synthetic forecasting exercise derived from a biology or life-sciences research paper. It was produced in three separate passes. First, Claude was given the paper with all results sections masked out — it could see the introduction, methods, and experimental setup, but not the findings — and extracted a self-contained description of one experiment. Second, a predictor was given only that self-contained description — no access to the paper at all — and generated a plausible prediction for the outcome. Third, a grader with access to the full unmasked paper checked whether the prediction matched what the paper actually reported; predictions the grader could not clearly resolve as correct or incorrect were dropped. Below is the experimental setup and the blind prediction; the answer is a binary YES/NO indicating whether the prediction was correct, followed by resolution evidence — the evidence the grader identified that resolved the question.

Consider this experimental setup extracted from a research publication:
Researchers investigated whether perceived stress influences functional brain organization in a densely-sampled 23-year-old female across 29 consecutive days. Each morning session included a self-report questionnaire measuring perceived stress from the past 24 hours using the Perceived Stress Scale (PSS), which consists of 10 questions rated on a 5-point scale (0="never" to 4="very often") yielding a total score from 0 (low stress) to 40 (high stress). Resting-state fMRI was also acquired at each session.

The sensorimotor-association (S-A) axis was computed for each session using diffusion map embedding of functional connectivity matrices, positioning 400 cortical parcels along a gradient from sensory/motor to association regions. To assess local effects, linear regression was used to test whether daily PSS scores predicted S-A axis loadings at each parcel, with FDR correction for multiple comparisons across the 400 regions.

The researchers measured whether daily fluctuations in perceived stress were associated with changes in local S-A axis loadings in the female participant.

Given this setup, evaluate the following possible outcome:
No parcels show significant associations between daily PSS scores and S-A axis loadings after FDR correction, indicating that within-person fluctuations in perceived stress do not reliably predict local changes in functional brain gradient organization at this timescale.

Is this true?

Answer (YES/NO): YES